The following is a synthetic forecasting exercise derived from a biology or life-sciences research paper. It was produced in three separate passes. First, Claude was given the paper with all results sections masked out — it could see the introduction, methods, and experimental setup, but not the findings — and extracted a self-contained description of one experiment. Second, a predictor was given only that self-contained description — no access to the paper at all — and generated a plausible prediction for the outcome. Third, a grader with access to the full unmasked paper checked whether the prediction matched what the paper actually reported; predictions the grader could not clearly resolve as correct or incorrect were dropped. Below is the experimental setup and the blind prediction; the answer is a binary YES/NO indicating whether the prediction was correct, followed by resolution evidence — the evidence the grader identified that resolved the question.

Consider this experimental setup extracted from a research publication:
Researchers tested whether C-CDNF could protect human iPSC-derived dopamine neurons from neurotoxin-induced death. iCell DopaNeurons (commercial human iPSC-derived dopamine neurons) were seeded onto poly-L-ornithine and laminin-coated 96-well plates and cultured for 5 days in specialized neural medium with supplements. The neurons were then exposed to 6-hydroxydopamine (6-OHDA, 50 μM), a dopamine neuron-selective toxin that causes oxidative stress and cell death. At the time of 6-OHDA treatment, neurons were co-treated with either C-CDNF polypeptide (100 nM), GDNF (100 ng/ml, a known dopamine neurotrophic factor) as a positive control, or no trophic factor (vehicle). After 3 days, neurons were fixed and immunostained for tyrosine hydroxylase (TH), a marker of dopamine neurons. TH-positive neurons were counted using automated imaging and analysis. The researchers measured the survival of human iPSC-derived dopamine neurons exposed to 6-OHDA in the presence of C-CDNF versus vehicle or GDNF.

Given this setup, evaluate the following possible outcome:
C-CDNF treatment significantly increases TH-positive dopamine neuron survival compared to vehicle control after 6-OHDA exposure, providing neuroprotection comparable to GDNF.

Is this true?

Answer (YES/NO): YES